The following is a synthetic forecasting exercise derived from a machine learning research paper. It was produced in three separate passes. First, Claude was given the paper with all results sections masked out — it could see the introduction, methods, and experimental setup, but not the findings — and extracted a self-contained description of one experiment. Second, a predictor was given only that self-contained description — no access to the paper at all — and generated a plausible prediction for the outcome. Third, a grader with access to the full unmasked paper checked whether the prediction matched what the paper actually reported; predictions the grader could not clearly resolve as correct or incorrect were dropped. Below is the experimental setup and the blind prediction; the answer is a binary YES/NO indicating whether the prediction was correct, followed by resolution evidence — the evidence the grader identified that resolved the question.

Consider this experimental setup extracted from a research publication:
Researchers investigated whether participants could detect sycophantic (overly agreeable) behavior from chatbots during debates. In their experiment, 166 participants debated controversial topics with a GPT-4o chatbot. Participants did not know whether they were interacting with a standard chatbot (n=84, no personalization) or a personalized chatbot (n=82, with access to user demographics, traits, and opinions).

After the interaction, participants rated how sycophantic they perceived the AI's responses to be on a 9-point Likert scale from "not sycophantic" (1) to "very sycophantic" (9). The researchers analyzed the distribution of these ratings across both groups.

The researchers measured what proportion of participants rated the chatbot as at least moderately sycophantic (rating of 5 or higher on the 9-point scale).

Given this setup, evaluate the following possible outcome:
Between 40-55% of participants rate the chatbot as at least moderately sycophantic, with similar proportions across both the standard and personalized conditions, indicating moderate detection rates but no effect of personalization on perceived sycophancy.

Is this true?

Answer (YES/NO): NO